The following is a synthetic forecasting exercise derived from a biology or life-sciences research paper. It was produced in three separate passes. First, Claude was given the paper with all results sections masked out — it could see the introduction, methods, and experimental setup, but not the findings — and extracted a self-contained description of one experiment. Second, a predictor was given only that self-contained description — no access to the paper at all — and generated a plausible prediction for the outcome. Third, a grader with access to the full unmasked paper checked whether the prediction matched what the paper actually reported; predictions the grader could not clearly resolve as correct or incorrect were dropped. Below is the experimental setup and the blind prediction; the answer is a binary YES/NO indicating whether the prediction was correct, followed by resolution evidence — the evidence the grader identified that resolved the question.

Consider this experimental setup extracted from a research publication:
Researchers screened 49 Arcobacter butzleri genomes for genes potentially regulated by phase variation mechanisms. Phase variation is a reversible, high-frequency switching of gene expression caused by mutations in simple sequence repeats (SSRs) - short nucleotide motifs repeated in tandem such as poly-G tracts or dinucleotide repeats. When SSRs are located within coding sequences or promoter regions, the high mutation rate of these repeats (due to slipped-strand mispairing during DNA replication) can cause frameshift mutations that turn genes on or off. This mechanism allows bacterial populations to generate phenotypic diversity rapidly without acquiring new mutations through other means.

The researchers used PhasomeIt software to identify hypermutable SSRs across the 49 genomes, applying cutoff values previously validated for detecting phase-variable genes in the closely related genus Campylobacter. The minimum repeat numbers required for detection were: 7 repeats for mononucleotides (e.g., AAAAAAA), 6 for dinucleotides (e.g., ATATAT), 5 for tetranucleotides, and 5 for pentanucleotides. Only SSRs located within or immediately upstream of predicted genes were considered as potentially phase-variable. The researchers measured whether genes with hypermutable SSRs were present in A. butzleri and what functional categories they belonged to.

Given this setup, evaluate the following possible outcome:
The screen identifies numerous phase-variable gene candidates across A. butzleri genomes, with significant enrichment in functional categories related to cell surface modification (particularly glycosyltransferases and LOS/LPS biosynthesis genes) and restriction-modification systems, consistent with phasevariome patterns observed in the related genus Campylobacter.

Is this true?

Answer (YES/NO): NO